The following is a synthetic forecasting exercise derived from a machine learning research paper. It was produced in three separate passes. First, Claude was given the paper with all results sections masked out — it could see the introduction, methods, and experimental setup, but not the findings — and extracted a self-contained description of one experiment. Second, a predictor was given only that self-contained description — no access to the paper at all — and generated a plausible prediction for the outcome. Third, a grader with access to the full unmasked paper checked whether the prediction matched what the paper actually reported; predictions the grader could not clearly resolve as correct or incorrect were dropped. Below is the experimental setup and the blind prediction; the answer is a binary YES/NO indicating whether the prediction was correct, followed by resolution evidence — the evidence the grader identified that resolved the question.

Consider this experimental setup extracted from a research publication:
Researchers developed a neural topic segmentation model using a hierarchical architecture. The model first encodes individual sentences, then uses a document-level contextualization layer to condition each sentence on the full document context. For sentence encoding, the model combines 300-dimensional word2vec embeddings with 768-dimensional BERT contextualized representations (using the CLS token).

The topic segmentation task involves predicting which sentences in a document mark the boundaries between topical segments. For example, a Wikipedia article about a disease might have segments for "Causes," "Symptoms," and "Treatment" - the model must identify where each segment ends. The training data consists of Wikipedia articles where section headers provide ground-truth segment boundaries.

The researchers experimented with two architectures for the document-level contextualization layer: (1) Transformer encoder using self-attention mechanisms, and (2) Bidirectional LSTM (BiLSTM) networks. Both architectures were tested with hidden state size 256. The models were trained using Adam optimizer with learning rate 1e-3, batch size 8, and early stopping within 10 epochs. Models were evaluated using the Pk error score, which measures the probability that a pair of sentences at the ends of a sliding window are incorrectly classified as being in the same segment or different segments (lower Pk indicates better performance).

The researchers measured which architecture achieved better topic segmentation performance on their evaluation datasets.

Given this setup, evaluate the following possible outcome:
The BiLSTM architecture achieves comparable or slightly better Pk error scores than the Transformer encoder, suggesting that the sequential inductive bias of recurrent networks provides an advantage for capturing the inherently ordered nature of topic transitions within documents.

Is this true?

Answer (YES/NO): NO